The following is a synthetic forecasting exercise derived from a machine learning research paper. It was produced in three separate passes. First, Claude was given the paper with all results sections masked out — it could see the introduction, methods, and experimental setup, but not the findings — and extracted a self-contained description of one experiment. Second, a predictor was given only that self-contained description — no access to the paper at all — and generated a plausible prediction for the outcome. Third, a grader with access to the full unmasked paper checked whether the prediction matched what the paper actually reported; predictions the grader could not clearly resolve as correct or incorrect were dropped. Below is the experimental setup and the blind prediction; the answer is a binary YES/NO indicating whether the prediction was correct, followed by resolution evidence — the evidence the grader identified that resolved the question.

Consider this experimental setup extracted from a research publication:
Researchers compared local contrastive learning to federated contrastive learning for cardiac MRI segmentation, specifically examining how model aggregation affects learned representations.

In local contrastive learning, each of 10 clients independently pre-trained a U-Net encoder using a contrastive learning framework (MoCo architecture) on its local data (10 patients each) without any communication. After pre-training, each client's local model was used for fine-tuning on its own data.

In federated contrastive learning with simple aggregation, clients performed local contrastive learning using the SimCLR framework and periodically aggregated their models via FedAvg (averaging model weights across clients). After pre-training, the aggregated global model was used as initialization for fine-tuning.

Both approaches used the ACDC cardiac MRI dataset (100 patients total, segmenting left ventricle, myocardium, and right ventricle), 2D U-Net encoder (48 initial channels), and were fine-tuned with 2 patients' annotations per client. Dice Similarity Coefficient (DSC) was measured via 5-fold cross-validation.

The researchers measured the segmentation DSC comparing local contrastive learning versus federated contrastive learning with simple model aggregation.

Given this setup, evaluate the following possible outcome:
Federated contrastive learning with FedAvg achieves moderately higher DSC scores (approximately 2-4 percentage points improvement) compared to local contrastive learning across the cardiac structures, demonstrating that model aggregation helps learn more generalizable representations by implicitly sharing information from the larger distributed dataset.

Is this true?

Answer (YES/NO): NO